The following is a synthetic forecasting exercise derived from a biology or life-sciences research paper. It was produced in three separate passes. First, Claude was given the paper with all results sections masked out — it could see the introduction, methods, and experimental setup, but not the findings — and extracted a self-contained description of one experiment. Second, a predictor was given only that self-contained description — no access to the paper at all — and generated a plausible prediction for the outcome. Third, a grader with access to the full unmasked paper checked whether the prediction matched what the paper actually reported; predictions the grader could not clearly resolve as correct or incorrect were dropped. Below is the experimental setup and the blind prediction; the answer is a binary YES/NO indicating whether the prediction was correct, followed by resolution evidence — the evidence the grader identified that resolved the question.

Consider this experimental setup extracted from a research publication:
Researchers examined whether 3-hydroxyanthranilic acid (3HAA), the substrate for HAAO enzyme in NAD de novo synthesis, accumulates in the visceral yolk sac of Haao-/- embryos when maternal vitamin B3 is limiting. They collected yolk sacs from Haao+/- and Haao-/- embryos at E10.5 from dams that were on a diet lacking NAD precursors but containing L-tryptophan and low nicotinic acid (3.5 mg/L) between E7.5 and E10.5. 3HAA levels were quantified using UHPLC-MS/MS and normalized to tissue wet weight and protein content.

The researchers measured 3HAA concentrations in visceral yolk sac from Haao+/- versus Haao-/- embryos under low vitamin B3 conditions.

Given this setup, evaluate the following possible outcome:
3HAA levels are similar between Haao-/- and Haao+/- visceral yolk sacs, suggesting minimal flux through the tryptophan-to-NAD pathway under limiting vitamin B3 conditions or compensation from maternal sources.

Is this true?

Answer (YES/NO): NO